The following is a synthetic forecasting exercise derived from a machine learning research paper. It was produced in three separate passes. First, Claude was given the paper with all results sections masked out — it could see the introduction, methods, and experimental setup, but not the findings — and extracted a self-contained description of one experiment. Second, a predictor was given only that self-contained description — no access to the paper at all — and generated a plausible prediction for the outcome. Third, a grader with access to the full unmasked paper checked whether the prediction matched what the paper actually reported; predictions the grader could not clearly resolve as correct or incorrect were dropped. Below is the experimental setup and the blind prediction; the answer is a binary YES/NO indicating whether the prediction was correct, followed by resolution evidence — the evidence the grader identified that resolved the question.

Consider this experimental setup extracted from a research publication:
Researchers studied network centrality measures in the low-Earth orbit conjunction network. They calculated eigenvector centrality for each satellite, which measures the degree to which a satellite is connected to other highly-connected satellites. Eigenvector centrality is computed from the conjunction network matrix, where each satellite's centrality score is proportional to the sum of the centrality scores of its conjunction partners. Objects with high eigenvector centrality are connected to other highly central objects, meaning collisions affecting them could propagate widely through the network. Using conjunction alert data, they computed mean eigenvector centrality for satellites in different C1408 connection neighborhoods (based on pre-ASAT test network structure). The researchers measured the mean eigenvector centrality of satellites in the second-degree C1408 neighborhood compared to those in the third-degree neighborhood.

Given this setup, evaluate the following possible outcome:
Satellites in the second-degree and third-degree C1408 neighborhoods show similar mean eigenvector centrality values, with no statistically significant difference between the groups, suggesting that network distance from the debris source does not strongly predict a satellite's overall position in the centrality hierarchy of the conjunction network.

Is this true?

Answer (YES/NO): NO